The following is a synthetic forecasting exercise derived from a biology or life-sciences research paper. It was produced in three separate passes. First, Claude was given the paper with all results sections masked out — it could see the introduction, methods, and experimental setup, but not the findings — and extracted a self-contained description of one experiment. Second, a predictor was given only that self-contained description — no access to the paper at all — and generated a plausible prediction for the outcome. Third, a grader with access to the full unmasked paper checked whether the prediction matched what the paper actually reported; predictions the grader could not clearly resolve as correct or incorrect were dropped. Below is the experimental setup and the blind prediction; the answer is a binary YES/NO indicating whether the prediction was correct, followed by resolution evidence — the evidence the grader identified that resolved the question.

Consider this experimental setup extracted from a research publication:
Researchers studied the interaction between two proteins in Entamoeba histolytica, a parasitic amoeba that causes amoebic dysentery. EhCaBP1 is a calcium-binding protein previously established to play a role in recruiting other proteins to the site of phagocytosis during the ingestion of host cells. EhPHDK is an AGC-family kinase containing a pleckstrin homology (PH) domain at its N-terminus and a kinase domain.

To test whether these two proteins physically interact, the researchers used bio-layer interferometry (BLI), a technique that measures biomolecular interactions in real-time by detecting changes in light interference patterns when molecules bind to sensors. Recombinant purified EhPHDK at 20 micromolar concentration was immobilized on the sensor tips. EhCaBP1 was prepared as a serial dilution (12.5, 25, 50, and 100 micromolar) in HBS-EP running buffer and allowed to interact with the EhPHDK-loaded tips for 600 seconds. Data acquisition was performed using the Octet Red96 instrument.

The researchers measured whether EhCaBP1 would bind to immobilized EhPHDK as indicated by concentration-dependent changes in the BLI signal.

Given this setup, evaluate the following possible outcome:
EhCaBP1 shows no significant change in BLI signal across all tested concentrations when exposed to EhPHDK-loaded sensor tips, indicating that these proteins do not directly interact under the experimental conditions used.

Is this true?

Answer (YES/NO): NO